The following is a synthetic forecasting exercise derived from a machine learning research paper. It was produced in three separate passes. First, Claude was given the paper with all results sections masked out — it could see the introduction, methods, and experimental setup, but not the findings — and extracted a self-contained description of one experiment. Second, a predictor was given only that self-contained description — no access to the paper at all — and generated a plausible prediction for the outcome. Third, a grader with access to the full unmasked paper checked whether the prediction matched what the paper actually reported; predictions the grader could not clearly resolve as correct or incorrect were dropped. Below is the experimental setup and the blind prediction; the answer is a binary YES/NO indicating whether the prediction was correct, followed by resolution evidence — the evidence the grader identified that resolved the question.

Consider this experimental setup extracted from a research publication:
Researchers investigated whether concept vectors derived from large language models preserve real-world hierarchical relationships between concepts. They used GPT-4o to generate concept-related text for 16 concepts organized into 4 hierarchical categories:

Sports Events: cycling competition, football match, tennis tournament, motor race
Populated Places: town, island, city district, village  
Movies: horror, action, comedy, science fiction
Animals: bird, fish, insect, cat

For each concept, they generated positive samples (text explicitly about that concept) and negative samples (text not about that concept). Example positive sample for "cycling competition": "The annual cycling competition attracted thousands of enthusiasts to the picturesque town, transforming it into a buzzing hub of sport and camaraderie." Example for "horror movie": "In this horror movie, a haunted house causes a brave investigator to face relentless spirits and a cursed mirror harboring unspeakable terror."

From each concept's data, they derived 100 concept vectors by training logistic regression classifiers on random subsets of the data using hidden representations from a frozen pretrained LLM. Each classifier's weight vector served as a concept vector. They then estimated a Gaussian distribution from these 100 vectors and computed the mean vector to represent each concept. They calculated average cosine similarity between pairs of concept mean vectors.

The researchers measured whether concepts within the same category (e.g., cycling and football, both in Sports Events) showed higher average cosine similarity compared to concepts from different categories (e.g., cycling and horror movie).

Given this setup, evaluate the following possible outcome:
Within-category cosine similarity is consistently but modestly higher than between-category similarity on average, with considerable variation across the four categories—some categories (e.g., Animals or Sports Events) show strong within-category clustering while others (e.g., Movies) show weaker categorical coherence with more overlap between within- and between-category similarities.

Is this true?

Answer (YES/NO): NO